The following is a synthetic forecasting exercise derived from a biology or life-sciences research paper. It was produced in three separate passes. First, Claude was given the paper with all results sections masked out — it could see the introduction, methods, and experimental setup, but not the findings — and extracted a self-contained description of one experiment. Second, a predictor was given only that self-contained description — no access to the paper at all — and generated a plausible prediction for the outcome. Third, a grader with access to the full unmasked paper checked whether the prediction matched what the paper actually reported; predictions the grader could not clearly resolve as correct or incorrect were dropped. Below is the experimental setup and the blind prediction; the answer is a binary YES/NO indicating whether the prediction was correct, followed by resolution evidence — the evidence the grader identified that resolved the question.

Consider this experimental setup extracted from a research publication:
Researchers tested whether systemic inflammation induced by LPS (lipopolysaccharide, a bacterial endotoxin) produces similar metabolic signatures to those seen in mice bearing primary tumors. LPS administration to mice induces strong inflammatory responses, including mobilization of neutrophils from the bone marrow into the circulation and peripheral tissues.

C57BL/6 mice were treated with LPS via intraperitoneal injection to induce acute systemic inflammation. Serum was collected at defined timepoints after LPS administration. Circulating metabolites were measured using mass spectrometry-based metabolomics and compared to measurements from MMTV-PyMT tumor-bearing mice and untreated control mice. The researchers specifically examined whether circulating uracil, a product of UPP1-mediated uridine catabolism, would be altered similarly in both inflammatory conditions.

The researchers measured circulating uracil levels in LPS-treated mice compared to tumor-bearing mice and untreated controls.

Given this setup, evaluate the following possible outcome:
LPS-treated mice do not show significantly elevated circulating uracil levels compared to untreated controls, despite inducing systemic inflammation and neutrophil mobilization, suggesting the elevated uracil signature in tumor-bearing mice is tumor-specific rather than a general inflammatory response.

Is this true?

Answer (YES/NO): NO